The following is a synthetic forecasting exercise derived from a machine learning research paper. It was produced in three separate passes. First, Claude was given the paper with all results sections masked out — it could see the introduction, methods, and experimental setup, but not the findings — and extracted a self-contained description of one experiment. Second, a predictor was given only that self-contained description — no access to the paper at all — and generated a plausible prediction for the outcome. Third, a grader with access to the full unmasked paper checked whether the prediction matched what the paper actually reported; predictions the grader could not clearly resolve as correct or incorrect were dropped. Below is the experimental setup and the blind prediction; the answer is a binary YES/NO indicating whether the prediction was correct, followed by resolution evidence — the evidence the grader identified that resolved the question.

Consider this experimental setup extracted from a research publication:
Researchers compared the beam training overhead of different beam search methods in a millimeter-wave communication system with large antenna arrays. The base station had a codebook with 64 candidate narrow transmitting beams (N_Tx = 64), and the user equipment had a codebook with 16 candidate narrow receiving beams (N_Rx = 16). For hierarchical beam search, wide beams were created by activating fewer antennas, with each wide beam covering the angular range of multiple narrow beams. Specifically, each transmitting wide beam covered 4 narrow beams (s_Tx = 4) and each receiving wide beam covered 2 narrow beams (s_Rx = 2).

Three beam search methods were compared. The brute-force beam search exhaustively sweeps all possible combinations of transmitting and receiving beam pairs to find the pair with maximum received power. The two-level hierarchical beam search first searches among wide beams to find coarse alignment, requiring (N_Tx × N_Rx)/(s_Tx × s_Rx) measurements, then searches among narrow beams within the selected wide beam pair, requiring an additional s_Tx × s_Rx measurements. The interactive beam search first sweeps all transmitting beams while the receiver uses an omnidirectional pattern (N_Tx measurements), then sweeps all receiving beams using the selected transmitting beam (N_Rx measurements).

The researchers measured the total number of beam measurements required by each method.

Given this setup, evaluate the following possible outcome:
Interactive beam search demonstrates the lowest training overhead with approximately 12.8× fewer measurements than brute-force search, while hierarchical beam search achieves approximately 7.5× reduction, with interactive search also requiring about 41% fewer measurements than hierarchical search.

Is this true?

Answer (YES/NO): YES